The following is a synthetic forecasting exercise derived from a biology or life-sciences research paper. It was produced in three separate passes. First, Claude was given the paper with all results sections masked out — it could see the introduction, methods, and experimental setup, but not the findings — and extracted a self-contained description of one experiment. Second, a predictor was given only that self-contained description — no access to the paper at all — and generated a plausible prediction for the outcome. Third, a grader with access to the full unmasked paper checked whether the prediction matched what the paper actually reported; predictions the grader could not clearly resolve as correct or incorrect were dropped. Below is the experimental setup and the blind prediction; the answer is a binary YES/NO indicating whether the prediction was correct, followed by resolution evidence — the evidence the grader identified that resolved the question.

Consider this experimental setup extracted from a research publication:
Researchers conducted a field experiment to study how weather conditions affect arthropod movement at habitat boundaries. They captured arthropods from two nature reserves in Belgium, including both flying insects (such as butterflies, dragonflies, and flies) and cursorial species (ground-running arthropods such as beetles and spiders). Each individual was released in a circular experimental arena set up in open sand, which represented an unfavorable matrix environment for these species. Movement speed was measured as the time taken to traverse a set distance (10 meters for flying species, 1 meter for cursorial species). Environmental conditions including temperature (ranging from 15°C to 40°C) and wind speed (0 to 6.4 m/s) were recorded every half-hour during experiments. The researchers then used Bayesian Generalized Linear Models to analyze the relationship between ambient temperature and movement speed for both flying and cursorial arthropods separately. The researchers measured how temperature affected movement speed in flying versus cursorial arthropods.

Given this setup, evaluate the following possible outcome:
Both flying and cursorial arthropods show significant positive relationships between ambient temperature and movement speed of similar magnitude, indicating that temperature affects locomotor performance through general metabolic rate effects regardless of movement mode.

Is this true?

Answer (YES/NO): NO